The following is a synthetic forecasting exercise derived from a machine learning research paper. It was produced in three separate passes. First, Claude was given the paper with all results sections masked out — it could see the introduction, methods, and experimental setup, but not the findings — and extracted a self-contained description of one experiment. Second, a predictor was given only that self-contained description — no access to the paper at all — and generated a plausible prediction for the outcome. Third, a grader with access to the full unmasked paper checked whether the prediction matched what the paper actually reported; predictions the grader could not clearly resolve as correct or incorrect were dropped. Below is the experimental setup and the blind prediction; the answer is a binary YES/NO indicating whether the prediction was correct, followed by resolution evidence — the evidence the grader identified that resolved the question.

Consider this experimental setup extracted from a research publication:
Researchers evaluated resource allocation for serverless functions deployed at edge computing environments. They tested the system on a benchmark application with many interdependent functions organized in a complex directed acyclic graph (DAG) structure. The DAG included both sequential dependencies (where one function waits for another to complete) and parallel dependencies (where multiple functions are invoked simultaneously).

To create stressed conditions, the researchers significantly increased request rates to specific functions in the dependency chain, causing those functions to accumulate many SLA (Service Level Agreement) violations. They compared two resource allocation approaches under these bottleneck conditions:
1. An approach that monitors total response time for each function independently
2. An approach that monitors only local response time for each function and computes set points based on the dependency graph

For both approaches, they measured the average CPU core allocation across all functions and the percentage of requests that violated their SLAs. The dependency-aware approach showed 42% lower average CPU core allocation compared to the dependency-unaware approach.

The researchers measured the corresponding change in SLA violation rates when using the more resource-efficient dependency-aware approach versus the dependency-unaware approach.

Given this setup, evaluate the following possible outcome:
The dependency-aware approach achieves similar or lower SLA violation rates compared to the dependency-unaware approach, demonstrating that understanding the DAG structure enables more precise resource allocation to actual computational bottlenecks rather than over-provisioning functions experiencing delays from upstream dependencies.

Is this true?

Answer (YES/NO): NO